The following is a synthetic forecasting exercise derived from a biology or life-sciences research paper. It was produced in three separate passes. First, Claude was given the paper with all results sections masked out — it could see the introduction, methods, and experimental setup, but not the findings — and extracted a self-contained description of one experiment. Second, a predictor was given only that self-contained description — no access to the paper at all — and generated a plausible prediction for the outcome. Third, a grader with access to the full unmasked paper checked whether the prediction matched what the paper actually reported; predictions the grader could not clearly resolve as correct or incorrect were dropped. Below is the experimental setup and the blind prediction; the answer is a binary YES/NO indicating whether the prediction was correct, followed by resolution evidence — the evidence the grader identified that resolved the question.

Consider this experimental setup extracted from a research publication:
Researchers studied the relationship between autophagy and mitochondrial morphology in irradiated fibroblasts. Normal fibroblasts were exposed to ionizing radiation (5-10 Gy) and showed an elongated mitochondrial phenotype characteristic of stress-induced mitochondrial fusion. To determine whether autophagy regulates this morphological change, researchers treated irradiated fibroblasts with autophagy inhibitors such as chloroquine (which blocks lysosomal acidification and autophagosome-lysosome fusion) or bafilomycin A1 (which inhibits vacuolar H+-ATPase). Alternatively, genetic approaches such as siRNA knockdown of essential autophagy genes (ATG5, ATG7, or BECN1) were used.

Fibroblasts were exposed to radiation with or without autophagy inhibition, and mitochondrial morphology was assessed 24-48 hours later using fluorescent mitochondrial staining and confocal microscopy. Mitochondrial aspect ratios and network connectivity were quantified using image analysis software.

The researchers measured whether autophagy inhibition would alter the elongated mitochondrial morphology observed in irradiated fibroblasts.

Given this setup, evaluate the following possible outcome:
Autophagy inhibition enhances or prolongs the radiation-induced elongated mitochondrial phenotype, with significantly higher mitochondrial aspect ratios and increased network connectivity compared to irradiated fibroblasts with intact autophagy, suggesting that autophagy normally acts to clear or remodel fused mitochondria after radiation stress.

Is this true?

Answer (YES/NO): NO